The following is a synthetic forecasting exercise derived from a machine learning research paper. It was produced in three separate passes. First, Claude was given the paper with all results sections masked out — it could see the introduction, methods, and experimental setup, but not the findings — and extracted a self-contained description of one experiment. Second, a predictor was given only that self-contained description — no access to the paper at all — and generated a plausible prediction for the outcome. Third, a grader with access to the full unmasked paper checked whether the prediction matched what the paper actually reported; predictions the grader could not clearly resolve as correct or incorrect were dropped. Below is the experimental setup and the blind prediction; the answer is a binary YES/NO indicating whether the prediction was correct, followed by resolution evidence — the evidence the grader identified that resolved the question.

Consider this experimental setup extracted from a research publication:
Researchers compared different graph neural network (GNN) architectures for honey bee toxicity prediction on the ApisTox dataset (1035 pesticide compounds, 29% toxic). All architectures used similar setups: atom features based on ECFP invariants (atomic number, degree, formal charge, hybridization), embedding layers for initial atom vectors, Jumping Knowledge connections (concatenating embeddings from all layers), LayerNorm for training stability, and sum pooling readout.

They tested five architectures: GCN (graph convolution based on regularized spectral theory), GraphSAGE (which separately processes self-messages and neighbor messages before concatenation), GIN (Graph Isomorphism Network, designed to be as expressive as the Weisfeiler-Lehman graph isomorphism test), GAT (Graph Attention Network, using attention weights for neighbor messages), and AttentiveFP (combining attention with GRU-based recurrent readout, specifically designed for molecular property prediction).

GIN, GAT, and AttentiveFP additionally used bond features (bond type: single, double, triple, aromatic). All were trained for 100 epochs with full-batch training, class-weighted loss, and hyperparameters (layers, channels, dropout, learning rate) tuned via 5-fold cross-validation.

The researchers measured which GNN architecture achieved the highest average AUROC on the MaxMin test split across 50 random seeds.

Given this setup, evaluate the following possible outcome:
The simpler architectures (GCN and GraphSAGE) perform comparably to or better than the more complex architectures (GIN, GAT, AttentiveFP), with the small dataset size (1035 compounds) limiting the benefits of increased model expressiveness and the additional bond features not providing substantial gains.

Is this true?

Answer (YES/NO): NO